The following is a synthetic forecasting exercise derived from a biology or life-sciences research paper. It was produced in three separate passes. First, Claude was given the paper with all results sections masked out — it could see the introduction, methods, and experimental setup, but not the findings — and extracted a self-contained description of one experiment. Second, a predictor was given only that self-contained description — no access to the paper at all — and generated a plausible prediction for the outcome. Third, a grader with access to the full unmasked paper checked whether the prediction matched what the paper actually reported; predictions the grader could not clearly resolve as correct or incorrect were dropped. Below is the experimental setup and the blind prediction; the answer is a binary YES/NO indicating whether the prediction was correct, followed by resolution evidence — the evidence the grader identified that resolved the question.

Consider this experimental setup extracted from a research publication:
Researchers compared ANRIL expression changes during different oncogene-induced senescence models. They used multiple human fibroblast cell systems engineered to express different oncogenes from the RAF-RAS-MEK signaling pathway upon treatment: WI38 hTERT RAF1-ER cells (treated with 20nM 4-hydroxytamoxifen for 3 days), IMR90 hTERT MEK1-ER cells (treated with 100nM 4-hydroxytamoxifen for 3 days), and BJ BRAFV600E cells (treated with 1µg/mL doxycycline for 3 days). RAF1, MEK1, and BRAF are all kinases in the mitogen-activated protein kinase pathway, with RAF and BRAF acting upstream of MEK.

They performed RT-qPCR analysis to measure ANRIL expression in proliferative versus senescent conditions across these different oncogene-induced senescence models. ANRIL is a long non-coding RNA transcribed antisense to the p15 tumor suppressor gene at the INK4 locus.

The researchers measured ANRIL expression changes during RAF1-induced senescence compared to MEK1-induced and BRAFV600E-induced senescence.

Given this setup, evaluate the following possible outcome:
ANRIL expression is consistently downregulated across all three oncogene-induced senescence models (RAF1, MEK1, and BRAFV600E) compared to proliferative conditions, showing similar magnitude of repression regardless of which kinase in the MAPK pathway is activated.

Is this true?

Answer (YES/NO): NO